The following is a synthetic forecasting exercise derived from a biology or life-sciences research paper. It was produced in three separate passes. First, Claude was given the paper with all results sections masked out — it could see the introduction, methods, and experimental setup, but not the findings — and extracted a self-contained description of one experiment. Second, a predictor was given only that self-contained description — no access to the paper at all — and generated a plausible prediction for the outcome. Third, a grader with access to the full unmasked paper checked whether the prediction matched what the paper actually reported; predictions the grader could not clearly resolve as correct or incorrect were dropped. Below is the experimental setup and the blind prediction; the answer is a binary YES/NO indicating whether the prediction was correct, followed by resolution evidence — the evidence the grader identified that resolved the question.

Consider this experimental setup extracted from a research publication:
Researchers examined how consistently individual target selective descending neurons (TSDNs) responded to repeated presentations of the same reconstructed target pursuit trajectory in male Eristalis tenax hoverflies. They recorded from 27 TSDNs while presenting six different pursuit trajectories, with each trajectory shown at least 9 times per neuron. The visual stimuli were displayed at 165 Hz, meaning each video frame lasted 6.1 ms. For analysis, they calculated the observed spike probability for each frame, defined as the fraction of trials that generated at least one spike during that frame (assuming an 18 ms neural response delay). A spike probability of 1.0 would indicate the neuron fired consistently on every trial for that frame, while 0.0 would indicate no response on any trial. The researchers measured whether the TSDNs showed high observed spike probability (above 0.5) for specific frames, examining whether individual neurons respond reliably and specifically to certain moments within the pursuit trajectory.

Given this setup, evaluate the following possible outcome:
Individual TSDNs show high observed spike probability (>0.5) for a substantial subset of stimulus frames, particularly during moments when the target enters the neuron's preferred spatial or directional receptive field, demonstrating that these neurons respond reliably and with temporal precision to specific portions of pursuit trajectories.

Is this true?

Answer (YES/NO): NO